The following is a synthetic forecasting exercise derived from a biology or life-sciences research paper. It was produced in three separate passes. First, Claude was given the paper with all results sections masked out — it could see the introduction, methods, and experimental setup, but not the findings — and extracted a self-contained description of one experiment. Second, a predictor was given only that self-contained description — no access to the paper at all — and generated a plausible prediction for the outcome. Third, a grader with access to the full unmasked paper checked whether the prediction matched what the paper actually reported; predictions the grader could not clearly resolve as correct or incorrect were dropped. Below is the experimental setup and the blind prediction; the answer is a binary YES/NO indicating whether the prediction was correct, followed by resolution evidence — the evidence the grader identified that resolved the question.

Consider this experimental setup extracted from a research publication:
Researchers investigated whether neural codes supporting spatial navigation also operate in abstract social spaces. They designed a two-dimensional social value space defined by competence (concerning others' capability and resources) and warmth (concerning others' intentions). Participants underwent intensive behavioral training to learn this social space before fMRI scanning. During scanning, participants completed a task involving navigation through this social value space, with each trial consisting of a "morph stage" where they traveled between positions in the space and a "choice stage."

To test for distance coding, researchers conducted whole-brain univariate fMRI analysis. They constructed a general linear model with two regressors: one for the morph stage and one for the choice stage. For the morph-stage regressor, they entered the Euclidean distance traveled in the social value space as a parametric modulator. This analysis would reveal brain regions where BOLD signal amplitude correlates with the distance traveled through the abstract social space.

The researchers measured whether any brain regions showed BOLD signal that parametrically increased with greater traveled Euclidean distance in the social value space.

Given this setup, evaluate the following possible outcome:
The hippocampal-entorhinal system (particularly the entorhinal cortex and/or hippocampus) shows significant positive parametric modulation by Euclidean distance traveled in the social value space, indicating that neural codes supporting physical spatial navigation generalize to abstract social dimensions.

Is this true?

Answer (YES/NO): NO